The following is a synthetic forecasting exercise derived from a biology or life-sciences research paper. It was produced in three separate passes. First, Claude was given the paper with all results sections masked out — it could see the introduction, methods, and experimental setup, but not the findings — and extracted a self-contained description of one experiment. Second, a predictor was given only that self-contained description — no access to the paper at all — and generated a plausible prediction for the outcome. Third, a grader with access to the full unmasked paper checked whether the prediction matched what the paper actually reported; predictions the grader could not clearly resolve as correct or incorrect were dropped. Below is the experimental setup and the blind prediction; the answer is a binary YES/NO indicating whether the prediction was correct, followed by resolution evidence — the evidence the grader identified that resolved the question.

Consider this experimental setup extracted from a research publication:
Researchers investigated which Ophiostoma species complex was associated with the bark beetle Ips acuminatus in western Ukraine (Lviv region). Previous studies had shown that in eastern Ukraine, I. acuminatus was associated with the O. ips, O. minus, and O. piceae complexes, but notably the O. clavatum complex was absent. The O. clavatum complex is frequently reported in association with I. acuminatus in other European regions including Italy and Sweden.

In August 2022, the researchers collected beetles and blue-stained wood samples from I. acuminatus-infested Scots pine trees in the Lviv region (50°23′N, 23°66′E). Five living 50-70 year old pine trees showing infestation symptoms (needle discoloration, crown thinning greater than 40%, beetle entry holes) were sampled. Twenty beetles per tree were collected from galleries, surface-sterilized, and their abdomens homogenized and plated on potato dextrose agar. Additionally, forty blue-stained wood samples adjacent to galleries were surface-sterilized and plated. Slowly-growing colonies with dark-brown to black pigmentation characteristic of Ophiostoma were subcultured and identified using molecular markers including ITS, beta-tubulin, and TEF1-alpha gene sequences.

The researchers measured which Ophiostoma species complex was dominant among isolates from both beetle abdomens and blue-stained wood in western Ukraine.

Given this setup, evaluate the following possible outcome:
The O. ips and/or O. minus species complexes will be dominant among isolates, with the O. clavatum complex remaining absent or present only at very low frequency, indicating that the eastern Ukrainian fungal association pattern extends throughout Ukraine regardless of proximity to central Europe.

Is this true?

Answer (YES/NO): NO